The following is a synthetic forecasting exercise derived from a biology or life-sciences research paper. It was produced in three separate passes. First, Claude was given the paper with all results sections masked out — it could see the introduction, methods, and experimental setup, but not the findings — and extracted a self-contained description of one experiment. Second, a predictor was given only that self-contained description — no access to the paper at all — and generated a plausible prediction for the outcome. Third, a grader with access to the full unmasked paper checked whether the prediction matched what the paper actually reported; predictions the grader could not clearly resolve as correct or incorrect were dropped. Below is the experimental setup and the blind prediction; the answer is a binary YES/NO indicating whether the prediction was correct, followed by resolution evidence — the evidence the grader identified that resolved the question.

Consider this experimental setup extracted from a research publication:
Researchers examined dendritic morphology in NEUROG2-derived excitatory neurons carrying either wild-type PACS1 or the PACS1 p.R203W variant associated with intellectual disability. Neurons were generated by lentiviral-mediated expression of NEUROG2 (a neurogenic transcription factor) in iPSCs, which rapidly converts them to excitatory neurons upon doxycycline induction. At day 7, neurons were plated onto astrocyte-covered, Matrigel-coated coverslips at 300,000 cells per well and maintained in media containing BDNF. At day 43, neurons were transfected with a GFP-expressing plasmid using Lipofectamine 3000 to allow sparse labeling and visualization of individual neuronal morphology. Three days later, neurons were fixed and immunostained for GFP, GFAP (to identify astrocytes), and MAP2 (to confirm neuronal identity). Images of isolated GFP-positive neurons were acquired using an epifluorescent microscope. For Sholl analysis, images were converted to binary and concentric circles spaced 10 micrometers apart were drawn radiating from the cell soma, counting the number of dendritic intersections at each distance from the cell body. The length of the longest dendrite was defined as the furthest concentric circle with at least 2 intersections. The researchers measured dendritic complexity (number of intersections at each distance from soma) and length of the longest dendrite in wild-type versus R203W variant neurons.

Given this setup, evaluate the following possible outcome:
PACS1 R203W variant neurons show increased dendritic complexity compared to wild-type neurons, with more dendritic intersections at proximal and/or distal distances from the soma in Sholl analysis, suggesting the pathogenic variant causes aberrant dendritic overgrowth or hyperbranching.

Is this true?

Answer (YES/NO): NO